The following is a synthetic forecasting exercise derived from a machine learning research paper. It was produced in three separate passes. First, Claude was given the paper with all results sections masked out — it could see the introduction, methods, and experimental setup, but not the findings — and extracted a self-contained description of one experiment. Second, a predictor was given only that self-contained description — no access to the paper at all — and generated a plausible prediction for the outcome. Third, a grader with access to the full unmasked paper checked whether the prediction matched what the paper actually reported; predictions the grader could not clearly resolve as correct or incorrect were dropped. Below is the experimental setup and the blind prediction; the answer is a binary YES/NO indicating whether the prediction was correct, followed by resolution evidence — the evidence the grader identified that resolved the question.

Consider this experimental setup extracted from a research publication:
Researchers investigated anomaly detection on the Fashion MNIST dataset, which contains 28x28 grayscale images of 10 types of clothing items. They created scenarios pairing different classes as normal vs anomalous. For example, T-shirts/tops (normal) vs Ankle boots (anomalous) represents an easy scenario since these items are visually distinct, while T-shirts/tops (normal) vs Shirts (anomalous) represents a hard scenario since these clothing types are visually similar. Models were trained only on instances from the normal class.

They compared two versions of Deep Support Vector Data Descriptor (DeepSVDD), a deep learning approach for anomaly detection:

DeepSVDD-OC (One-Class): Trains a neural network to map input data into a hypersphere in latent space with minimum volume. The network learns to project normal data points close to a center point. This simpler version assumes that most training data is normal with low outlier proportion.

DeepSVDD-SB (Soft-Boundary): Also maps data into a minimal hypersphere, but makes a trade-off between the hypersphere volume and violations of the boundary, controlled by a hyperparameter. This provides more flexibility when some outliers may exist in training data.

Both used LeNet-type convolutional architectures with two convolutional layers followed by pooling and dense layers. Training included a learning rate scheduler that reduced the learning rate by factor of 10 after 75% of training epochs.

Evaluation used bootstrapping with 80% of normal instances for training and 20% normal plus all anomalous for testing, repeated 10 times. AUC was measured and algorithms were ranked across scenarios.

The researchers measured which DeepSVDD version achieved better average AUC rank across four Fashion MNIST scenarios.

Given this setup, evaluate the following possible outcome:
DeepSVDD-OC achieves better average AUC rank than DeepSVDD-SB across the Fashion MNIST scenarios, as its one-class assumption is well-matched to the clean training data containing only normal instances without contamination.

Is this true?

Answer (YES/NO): NO